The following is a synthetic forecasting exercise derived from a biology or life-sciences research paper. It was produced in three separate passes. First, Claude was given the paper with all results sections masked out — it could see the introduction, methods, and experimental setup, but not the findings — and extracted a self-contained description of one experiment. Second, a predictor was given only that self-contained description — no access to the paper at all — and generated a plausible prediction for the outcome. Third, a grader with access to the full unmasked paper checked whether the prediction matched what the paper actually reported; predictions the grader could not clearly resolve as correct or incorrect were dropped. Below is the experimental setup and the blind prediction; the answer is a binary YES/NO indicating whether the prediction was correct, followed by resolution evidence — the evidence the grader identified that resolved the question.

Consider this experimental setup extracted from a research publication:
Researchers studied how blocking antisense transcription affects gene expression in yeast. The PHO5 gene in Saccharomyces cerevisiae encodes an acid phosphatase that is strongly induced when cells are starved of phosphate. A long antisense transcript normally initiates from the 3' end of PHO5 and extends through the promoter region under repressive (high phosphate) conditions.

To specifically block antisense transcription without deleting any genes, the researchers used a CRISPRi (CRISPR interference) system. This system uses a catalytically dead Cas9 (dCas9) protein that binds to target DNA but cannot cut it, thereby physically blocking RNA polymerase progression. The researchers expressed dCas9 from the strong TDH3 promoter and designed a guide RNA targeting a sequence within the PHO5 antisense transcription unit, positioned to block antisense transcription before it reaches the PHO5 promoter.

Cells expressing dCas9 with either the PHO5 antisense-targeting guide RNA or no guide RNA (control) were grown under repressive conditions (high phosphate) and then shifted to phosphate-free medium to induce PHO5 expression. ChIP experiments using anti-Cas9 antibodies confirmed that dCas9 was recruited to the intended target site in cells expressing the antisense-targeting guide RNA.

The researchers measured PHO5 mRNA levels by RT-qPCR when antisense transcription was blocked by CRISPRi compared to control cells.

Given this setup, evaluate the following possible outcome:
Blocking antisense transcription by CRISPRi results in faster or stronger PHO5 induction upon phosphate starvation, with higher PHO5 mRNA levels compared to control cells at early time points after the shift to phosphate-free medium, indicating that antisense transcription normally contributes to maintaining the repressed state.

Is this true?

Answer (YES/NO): YES